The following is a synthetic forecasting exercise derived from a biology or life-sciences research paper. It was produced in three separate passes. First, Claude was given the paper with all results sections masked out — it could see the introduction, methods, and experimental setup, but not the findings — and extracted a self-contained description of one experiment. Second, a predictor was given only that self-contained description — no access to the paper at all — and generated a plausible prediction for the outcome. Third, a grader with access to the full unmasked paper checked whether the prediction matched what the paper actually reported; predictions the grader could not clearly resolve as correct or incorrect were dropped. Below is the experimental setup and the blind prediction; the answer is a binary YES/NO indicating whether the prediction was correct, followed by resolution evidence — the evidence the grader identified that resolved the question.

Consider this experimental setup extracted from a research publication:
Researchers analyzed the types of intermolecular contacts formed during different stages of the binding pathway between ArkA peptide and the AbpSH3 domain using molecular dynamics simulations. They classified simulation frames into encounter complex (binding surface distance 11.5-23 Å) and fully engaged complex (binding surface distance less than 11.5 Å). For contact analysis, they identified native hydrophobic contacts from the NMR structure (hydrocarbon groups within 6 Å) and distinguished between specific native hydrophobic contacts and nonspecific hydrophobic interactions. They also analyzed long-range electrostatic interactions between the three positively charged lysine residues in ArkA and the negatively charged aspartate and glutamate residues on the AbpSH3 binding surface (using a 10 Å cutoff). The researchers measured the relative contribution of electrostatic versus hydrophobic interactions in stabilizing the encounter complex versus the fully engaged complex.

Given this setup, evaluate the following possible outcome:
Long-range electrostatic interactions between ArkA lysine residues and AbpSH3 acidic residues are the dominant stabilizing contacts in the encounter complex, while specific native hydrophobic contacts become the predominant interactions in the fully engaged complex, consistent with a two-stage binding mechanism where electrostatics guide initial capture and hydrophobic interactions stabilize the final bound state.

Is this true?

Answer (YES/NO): NO